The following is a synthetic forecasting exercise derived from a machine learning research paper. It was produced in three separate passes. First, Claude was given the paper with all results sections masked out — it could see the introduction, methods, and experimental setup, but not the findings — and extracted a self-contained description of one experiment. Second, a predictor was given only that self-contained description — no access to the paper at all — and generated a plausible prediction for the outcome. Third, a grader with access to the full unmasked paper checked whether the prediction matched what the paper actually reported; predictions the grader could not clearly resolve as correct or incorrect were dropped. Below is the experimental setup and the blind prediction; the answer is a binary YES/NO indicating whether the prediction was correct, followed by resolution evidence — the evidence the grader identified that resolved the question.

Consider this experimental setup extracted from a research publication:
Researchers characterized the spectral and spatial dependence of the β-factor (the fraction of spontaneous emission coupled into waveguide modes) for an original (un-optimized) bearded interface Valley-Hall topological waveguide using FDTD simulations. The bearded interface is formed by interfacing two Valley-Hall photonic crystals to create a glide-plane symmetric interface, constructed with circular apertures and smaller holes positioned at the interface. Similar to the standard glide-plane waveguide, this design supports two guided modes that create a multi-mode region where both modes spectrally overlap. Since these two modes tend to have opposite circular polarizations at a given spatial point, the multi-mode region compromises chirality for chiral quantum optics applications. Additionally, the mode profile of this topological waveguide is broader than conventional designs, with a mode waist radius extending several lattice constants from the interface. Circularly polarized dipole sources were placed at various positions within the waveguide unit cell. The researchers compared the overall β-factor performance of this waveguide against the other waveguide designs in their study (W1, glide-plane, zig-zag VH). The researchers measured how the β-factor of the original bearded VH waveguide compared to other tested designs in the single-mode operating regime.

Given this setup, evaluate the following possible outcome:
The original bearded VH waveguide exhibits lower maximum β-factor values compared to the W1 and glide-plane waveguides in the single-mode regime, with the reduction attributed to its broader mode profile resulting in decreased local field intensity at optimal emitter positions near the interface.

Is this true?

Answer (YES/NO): YES